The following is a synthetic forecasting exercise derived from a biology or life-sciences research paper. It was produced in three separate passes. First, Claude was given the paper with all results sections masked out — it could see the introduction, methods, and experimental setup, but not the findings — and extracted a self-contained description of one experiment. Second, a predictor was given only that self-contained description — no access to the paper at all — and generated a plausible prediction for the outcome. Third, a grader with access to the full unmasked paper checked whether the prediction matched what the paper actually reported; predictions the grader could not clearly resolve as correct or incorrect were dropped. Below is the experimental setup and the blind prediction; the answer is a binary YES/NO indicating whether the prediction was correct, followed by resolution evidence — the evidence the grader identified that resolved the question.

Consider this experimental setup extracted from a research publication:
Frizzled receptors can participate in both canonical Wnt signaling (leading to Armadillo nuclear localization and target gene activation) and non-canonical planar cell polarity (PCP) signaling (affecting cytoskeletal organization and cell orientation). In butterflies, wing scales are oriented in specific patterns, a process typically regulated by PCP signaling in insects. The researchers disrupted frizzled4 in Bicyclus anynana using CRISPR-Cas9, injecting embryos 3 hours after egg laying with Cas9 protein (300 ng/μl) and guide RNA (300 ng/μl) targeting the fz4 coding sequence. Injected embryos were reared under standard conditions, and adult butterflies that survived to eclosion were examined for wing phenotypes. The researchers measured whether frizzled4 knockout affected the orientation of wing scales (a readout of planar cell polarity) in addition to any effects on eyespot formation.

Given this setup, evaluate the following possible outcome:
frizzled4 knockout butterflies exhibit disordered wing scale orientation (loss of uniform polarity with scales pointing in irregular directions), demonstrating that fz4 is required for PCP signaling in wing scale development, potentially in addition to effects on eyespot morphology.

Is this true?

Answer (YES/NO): YES